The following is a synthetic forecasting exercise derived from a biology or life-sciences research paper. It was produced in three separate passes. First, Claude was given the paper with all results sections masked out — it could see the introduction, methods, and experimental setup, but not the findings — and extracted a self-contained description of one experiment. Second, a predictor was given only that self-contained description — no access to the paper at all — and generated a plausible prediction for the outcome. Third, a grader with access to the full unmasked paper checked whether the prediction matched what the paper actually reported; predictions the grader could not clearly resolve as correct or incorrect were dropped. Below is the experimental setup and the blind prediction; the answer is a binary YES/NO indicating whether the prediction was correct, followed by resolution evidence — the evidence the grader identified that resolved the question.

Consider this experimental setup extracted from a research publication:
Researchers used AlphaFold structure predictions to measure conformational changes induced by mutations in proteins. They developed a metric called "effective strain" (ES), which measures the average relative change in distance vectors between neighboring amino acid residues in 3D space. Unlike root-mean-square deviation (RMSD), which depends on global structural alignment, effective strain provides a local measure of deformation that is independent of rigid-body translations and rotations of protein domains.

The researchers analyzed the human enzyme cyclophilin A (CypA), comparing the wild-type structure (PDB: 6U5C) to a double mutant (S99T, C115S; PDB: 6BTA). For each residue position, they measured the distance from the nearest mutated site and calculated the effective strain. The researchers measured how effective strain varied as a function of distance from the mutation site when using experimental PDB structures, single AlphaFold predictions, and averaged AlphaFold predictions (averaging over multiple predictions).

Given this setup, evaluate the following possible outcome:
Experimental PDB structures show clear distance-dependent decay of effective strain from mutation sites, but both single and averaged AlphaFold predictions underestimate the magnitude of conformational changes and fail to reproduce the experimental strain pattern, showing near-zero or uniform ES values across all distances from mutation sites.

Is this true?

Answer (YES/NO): NO